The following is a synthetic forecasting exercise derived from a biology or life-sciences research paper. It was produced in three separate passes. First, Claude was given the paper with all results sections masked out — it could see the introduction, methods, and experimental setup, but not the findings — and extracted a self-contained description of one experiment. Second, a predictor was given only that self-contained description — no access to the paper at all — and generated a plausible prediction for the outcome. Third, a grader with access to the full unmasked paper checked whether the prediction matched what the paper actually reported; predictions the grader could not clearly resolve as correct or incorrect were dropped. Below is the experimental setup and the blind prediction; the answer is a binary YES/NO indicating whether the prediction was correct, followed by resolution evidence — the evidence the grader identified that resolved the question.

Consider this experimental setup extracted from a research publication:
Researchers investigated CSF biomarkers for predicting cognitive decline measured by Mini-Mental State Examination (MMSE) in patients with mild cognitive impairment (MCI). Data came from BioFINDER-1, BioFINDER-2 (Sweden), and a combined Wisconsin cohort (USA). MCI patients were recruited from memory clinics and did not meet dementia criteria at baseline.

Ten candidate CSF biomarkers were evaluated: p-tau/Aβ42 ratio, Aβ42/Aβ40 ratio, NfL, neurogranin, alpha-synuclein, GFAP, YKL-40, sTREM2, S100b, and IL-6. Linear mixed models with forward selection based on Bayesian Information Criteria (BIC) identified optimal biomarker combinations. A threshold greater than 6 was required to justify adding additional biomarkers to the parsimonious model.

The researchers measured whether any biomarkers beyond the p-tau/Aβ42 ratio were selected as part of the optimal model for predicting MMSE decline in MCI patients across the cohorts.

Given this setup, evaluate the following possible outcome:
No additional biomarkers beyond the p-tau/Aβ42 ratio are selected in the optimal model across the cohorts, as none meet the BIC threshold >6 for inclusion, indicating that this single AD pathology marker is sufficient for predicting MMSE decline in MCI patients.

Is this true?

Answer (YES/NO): YES